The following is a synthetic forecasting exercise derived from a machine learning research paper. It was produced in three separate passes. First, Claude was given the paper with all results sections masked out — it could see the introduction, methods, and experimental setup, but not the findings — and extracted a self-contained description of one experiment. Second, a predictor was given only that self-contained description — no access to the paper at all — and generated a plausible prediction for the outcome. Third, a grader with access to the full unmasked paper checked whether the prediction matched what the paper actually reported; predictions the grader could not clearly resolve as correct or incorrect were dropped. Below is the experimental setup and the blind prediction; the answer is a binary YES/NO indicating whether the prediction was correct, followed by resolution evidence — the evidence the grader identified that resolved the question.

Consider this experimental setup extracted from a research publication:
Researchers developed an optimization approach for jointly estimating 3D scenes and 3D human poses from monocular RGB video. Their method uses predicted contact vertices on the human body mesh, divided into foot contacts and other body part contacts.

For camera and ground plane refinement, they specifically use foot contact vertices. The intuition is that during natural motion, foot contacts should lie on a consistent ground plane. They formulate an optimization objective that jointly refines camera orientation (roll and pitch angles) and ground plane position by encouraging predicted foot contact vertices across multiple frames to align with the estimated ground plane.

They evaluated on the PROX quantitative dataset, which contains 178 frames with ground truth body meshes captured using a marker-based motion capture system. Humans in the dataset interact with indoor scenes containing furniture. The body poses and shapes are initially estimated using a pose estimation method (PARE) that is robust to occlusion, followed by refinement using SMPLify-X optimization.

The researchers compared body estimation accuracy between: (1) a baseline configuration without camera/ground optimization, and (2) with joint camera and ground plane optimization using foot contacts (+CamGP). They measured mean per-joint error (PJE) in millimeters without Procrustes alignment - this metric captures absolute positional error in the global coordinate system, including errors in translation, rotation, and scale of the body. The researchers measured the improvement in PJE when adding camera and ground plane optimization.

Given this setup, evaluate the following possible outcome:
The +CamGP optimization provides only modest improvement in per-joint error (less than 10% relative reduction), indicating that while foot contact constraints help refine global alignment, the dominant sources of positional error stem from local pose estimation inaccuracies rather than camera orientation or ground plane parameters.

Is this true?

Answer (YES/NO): NO